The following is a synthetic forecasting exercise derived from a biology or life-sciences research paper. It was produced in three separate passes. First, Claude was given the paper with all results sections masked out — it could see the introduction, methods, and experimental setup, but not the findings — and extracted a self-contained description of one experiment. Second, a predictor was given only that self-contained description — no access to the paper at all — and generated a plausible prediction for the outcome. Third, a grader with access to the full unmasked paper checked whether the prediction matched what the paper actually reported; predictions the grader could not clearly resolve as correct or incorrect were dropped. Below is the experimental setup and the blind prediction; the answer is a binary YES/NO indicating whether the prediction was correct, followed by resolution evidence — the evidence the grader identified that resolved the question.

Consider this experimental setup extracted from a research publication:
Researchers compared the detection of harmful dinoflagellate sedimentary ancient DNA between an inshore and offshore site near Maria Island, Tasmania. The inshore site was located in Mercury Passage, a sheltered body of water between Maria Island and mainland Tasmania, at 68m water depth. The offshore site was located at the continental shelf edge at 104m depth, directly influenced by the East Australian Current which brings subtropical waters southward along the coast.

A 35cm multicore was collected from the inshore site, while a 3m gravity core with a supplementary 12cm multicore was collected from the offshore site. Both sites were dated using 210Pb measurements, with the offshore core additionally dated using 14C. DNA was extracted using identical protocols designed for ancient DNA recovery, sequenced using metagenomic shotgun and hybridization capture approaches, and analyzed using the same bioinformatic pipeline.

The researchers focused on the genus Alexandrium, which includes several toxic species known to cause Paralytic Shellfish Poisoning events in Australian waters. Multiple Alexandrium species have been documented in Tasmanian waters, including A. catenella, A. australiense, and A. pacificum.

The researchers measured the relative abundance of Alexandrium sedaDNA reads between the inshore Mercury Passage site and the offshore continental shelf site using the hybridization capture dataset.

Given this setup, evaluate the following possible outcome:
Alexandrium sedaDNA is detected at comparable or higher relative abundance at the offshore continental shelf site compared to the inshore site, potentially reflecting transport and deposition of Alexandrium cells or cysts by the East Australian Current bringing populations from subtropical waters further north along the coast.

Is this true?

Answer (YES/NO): NO